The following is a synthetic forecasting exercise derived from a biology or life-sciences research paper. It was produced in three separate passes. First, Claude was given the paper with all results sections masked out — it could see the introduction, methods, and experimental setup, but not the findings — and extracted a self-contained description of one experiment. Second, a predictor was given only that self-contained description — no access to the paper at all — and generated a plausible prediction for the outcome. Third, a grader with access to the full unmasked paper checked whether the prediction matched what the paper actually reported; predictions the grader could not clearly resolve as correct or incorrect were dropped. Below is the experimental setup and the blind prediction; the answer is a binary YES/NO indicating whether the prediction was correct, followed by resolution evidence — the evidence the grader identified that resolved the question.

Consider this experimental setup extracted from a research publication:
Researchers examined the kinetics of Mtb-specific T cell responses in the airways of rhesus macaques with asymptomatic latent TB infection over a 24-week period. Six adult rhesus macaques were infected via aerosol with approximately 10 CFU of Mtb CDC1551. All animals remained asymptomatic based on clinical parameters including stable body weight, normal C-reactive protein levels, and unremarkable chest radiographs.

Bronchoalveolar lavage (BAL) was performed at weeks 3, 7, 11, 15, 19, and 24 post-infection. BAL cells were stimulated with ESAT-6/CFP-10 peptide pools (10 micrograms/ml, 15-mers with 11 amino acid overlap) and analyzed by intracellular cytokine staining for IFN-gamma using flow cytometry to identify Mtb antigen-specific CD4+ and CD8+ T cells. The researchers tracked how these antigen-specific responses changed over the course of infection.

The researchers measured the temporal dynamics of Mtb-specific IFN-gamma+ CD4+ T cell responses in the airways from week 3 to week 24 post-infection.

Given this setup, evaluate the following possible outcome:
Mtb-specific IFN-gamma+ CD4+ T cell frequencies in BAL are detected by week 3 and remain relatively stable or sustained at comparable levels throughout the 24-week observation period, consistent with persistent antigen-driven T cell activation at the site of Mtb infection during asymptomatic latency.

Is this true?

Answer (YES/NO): YES